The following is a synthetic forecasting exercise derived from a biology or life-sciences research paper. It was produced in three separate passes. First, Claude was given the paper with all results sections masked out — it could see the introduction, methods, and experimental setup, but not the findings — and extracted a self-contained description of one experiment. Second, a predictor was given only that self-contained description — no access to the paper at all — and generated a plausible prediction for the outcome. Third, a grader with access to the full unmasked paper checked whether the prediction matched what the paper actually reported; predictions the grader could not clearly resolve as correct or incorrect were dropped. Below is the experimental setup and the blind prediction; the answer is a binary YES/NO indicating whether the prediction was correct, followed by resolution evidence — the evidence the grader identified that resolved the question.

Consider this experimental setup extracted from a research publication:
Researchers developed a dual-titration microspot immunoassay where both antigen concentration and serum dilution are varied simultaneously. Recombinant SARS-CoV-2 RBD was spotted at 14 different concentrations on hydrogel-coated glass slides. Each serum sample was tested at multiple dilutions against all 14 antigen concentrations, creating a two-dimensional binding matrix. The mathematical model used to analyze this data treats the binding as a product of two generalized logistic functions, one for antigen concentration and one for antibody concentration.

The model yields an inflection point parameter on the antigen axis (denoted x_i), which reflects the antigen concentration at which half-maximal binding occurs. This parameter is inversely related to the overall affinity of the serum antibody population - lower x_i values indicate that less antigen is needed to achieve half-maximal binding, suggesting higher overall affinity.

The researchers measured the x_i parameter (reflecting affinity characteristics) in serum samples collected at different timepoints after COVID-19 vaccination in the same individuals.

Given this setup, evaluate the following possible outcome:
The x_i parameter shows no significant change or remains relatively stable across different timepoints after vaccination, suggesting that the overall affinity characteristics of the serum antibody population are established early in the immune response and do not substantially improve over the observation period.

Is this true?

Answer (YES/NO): YES